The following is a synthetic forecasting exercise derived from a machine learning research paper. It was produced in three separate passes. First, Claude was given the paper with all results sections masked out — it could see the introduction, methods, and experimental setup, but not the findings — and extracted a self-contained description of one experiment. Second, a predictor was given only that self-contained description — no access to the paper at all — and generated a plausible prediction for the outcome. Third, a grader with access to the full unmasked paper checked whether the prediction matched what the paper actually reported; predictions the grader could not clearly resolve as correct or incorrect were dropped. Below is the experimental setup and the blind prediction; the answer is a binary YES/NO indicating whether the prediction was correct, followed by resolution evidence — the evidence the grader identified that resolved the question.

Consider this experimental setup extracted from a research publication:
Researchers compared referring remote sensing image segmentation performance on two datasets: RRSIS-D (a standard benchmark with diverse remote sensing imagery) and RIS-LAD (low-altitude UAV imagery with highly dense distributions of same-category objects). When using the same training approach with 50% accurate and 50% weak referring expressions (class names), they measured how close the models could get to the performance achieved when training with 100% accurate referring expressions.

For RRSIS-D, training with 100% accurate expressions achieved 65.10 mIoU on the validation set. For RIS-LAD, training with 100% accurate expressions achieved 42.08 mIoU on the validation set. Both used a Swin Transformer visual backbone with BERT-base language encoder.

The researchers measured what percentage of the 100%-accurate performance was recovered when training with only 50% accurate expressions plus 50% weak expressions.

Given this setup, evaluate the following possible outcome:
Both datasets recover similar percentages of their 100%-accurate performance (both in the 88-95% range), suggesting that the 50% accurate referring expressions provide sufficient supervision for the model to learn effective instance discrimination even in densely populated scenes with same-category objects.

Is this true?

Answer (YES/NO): NO